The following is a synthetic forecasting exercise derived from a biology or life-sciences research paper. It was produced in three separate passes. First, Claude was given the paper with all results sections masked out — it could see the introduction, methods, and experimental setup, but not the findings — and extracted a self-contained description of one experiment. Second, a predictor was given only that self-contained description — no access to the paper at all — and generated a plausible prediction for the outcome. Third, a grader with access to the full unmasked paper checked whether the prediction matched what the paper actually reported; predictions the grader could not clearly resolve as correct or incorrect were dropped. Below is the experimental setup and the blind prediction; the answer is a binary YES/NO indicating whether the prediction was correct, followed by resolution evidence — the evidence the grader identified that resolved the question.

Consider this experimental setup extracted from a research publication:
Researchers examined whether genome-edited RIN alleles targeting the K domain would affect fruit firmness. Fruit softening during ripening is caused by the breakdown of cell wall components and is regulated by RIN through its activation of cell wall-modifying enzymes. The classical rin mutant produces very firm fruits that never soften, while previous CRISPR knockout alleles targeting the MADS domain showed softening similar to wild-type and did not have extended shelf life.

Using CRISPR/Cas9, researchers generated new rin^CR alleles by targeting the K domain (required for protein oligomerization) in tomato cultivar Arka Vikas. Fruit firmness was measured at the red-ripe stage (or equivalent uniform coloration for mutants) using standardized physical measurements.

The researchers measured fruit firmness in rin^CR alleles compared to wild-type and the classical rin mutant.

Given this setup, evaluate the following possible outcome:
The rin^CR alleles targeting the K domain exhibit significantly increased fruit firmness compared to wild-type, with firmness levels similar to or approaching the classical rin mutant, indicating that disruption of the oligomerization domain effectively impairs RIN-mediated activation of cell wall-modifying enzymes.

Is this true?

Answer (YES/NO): NO